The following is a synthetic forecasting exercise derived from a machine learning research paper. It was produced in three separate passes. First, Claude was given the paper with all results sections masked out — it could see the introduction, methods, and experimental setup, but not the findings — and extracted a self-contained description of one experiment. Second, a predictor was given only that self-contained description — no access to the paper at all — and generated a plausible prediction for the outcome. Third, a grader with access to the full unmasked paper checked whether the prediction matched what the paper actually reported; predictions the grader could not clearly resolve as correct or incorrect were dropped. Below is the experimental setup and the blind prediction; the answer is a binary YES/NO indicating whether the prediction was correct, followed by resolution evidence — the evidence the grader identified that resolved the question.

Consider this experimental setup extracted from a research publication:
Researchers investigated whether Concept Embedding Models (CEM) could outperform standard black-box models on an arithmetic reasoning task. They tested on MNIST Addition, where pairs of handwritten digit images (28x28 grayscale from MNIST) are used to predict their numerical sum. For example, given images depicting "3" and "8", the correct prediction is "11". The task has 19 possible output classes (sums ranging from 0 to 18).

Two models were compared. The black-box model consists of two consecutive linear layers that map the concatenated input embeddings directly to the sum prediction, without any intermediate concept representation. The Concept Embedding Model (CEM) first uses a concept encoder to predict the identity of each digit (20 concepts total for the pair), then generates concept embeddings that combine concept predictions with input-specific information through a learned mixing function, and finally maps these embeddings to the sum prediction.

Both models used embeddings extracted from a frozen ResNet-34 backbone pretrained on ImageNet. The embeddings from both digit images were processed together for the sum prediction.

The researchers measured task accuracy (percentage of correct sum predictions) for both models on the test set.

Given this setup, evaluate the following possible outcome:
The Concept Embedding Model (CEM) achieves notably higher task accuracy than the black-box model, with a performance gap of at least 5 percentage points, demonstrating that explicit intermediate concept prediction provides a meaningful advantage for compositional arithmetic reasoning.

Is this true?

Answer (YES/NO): NO